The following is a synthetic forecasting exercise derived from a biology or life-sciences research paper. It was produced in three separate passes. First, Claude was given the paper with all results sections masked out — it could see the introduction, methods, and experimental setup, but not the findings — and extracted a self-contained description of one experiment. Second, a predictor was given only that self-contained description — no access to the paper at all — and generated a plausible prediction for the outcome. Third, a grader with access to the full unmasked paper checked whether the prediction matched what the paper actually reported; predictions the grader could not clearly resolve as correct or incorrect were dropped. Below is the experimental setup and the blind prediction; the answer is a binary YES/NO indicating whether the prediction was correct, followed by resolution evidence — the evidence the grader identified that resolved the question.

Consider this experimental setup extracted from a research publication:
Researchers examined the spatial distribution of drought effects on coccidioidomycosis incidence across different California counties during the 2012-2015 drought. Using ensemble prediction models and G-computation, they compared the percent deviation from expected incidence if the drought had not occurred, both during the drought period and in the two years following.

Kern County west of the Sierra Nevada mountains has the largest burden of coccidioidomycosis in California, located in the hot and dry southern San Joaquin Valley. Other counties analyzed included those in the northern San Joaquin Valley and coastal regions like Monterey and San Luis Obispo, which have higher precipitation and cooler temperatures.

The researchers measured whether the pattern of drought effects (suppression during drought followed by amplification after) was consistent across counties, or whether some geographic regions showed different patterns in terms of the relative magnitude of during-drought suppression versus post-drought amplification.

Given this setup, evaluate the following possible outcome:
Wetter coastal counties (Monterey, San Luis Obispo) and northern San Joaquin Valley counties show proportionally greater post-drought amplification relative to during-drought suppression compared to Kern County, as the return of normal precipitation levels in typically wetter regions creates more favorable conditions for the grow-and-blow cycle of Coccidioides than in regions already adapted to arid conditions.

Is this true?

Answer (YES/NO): YES